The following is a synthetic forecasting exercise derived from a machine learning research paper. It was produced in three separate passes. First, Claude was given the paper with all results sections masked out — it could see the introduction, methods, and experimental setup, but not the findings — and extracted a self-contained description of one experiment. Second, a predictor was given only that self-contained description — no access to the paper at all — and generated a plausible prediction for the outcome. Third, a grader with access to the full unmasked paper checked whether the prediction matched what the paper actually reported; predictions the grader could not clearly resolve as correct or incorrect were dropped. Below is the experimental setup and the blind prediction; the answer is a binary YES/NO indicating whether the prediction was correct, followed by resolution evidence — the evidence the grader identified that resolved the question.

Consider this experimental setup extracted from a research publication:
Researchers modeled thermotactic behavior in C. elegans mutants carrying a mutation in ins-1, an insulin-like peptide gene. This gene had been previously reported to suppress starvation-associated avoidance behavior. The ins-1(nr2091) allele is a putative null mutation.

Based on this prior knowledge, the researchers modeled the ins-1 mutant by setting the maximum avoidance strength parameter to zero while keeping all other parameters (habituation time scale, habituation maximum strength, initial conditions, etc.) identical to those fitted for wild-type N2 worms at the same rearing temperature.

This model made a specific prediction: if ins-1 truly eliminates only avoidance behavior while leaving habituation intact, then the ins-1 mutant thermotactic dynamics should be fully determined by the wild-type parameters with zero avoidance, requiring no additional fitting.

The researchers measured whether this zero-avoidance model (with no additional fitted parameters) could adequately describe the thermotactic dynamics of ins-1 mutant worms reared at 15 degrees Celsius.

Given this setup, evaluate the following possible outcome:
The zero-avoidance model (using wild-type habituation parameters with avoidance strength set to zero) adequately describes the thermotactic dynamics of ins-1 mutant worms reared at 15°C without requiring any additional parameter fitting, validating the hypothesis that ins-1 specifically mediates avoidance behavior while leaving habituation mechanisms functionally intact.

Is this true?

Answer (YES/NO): YES